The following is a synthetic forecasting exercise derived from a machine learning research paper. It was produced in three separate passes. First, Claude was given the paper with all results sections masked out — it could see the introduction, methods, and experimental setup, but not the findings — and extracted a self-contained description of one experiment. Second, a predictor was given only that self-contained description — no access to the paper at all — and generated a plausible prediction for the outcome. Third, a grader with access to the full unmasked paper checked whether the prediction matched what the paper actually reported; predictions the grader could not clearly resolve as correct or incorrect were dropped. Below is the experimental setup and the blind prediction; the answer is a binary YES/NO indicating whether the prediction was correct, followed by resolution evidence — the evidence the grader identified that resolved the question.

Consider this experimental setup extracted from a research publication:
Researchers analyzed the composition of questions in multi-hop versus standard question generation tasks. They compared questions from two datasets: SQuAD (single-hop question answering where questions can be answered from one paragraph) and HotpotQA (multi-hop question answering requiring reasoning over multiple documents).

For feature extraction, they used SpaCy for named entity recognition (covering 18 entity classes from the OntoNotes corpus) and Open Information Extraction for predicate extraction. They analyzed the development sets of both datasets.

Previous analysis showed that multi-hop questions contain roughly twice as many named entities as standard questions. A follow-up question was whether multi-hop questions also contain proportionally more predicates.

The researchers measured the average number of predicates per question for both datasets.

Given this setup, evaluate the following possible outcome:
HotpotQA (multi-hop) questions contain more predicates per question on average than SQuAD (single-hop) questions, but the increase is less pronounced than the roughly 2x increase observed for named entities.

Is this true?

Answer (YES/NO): YES